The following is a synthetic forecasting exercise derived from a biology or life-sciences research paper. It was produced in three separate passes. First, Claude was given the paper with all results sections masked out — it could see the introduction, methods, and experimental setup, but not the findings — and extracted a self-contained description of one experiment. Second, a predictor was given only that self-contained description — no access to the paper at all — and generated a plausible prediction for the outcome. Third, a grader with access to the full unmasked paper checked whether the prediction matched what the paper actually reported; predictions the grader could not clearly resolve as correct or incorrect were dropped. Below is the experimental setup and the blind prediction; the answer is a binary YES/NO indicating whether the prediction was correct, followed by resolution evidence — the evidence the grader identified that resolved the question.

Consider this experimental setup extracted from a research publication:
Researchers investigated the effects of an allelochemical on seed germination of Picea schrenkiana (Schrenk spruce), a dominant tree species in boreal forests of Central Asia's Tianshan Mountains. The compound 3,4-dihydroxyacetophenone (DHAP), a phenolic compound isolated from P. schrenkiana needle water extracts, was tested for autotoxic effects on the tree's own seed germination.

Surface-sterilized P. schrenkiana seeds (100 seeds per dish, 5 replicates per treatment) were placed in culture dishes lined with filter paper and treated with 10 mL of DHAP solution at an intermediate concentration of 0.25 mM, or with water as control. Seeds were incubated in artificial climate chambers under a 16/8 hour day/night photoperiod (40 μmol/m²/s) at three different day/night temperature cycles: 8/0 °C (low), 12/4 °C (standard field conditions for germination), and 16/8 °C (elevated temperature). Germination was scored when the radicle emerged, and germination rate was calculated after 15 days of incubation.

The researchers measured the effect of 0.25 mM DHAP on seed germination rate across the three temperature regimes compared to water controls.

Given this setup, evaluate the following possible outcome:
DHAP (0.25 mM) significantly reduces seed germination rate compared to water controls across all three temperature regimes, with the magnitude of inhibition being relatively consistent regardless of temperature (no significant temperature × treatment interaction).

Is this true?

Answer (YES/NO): NO